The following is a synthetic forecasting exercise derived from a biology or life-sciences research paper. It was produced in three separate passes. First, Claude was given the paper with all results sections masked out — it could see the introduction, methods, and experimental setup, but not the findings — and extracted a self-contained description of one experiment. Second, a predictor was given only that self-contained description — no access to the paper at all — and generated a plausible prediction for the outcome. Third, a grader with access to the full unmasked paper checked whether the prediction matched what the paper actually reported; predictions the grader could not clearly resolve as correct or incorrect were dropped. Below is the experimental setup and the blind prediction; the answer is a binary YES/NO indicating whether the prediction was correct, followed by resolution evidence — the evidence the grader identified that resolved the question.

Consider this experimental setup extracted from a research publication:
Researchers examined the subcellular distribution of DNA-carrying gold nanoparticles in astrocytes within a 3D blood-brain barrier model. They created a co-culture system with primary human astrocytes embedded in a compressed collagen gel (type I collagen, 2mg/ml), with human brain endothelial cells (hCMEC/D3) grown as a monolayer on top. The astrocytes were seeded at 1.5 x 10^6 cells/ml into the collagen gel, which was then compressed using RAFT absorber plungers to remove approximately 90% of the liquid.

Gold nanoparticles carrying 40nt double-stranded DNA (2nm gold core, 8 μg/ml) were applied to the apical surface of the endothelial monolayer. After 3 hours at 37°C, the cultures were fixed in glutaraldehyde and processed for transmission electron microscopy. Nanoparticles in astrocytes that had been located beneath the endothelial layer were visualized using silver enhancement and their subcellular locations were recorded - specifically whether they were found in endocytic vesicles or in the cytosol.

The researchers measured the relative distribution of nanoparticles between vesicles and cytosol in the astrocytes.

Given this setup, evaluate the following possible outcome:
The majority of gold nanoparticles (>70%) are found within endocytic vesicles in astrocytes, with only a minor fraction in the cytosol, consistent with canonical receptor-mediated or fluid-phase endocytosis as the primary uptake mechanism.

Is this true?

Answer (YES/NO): NO